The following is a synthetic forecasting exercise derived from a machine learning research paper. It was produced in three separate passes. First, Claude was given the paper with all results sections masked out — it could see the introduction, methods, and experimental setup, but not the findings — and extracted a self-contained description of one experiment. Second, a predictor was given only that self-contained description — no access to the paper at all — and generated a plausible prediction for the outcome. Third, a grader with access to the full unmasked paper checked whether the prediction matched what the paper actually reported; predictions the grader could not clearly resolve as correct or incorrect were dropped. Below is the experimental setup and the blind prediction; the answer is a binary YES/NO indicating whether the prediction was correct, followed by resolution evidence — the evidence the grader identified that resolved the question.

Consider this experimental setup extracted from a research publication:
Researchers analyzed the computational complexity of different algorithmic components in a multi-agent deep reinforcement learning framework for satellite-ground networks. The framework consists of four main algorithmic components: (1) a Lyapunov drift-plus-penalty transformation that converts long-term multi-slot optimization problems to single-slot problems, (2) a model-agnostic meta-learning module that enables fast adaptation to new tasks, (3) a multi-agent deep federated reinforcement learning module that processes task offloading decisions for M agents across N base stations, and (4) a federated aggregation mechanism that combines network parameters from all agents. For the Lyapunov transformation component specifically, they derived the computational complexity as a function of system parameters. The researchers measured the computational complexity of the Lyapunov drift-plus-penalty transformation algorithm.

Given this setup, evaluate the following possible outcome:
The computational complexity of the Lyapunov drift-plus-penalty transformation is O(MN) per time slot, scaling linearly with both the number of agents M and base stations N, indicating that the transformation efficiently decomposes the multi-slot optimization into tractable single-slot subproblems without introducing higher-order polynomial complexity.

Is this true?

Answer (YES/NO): NO